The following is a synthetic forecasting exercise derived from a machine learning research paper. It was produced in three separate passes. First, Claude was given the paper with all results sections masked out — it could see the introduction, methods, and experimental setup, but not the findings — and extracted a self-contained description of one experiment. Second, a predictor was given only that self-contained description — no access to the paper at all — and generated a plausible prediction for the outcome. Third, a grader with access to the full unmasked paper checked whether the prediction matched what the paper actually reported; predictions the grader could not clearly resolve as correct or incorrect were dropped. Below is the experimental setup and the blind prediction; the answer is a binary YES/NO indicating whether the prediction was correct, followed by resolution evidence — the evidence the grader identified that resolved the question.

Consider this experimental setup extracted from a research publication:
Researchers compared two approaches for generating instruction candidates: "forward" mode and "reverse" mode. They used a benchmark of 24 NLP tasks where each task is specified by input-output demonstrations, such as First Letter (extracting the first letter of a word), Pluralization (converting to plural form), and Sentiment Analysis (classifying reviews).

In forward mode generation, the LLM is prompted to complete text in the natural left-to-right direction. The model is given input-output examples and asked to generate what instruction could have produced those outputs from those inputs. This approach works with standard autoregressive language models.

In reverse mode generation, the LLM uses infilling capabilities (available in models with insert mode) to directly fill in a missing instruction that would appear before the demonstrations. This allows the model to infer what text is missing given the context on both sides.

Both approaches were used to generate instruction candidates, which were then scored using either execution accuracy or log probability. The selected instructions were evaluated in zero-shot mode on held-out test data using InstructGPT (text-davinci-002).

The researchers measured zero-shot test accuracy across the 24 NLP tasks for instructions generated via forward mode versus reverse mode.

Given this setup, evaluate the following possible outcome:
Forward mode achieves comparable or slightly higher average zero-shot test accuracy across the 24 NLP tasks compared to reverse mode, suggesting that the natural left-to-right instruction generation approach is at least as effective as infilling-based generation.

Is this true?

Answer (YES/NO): NO